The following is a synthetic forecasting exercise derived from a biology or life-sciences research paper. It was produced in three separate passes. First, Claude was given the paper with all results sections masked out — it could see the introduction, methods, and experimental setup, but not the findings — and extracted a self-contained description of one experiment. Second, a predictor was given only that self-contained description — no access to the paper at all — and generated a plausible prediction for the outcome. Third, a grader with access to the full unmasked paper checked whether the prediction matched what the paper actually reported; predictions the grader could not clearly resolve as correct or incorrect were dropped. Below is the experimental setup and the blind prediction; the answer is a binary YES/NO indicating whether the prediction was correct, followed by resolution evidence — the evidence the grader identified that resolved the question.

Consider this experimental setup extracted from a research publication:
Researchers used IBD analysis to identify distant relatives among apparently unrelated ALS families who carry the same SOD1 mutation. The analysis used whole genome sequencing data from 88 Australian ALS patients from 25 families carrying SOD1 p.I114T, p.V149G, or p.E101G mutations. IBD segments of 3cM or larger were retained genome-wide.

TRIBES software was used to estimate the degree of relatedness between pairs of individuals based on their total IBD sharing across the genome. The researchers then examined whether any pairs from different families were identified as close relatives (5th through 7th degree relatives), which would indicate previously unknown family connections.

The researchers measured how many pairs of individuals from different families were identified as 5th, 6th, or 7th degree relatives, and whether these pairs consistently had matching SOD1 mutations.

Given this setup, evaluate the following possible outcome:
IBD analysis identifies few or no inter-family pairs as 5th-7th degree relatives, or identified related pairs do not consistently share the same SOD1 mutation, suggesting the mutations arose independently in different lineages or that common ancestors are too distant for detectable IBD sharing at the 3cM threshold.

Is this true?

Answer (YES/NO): NO